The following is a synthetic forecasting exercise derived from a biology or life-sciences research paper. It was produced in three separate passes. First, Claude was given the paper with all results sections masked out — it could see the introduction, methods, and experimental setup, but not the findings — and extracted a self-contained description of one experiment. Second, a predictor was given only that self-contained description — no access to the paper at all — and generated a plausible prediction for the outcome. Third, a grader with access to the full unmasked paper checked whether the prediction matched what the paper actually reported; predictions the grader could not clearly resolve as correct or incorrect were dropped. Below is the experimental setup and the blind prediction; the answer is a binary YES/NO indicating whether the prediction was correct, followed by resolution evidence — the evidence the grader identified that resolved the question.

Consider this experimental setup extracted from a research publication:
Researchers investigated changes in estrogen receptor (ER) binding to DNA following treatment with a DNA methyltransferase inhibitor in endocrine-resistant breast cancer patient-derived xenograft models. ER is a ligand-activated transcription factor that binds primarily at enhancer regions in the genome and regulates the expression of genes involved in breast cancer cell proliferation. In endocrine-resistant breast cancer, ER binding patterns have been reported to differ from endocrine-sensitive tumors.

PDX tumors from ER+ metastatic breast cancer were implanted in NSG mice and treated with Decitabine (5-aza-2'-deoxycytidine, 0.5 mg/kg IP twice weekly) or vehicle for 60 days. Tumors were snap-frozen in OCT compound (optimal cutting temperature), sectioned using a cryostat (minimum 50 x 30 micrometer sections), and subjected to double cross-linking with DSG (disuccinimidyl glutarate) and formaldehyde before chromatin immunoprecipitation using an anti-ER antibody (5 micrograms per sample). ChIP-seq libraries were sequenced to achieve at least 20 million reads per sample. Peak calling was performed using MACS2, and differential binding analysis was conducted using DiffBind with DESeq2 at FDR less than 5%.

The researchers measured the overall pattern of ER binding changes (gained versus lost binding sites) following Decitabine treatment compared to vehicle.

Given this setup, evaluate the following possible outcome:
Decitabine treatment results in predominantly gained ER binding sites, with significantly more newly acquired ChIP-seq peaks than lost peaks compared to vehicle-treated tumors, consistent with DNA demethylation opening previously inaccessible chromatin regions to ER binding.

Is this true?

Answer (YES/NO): YES